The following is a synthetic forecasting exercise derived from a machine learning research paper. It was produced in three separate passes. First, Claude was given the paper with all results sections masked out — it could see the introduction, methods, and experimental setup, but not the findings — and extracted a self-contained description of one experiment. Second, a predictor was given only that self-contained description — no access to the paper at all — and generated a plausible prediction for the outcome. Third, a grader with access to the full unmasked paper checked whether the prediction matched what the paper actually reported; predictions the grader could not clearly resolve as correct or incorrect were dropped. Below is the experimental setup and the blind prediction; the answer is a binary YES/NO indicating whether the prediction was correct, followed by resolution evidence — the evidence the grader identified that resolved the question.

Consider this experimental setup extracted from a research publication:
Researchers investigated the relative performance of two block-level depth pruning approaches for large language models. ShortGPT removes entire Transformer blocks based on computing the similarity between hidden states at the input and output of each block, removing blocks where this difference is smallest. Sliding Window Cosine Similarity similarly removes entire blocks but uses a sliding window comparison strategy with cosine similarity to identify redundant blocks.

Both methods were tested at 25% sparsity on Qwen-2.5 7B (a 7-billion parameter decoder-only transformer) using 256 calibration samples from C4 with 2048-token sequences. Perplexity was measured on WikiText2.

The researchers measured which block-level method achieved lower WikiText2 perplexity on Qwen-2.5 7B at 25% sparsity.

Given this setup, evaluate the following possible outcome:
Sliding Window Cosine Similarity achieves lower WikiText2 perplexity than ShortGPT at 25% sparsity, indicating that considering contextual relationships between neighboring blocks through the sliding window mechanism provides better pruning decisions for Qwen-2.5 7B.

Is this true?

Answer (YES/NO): YES